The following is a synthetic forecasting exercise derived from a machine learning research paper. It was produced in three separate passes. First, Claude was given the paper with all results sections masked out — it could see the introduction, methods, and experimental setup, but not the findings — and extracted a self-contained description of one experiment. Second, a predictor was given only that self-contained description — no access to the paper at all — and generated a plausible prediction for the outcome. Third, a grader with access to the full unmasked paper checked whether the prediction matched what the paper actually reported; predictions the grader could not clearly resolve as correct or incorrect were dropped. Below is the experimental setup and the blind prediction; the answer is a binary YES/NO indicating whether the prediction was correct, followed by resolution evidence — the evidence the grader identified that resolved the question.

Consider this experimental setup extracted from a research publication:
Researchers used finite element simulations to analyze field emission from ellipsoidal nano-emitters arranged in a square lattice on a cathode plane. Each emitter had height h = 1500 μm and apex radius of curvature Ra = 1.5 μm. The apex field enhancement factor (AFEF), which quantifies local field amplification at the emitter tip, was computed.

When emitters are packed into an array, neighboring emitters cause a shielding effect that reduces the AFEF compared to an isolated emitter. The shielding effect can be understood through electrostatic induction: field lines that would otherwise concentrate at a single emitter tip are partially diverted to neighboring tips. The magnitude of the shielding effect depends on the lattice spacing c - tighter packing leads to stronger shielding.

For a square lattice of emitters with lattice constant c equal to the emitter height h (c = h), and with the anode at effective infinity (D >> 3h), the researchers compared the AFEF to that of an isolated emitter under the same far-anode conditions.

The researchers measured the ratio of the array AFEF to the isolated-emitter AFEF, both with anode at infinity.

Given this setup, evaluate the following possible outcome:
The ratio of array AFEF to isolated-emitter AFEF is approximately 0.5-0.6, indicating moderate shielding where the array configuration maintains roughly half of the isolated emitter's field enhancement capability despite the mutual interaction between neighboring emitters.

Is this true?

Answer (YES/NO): NO